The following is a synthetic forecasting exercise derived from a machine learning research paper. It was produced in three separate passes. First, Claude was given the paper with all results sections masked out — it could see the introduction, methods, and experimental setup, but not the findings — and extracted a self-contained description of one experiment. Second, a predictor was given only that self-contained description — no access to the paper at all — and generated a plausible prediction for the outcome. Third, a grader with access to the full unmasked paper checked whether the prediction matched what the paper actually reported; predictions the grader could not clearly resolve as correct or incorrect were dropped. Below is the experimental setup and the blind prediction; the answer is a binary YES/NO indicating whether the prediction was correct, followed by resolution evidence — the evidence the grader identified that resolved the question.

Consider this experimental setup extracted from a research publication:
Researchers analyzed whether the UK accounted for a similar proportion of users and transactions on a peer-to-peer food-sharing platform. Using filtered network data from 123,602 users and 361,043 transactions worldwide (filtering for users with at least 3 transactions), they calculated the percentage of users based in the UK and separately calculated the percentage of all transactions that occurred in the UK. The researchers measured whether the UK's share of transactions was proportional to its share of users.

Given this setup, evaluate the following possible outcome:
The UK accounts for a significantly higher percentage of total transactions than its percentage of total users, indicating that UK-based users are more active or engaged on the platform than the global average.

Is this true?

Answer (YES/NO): YES